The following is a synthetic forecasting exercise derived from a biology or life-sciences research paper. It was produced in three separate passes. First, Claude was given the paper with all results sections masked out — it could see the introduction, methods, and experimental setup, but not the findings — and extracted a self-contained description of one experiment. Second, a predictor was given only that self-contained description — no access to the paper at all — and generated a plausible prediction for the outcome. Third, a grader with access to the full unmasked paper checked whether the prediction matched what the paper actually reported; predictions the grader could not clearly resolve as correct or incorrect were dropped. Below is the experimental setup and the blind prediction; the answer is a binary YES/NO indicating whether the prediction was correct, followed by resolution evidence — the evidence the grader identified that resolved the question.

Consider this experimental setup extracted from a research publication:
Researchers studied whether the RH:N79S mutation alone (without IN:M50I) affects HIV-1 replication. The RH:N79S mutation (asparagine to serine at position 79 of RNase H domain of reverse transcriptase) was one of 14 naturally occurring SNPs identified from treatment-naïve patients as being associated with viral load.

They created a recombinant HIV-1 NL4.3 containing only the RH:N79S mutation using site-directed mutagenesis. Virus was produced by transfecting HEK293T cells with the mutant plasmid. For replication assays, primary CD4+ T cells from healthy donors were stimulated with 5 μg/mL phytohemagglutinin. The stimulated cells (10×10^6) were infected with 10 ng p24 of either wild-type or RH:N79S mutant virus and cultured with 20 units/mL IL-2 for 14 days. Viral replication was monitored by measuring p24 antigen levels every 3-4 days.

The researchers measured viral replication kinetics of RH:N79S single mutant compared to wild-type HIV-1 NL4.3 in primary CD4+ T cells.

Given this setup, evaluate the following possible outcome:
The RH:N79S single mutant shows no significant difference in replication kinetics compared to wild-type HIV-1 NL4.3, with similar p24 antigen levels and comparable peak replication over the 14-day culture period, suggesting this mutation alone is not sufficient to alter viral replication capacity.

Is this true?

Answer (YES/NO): YES